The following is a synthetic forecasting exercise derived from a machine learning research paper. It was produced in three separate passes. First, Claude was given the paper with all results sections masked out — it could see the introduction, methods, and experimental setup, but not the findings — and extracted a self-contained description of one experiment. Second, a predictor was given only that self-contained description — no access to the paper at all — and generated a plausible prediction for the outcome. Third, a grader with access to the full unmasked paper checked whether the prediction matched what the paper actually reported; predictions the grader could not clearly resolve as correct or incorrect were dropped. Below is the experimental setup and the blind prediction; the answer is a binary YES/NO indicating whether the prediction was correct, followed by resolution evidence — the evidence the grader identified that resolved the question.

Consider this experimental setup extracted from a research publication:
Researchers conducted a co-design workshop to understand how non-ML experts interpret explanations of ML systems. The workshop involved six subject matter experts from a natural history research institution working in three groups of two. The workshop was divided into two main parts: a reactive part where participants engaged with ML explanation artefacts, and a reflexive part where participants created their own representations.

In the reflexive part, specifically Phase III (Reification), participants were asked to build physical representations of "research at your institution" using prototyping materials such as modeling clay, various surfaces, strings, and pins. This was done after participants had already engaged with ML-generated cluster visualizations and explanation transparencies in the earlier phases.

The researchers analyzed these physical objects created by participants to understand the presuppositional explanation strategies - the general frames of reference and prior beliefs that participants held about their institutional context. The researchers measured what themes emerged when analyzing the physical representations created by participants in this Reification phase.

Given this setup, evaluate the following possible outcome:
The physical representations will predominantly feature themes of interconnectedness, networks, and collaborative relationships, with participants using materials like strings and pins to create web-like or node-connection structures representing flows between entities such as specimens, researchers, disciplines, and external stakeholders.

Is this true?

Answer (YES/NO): NO